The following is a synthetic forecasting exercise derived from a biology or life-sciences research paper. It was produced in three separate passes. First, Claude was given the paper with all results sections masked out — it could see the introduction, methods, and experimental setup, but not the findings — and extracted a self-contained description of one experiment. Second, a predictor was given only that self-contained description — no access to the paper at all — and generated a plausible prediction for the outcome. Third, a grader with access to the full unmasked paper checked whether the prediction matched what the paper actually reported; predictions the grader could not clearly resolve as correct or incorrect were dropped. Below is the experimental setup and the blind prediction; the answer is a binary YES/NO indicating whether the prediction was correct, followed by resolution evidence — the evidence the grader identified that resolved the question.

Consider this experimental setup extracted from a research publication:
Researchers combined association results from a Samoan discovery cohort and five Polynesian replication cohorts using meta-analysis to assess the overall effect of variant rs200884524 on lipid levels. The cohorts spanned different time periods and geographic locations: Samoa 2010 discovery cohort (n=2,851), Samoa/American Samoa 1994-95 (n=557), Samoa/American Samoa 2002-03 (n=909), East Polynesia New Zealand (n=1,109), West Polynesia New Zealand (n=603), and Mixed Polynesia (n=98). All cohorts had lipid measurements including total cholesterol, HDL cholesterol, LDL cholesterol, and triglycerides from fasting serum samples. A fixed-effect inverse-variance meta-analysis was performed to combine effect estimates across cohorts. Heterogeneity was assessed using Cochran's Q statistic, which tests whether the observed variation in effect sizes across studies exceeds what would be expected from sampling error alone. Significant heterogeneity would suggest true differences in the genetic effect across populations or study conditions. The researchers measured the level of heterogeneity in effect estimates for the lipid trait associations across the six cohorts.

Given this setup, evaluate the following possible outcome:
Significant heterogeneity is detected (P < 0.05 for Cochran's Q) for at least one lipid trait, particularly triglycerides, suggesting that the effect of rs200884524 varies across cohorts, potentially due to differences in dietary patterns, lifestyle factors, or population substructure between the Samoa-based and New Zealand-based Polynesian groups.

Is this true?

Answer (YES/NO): NO